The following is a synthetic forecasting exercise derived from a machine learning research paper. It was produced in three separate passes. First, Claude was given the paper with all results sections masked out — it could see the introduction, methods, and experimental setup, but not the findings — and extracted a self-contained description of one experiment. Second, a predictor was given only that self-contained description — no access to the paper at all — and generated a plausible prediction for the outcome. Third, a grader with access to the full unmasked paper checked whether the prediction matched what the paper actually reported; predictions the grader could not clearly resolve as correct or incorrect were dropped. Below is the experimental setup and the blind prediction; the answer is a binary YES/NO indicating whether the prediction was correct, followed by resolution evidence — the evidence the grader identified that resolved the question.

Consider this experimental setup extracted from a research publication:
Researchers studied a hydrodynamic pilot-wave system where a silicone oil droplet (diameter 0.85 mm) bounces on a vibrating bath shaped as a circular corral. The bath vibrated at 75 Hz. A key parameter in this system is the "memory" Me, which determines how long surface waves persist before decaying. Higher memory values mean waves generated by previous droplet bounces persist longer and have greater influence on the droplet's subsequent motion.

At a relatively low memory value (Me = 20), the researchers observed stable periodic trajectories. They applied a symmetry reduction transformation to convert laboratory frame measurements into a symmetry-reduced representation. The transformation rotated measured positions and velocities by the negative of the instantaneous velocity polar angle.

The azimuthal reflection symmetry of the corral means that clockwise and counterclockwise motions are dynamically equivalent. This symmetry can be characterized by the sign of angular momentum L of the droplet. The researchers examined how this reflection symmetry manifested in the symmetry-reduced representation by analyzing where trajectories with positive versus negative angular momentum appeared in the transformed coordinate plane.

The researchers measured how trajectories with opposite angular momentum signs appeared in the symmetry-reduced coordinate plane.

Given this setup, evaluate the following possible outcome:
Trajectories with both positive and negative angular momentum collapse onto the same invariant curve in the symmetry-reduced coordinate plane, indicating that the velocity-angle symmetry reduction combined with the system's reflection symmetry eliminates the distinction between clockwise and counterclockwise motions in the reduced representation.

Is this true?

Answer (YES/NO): NO